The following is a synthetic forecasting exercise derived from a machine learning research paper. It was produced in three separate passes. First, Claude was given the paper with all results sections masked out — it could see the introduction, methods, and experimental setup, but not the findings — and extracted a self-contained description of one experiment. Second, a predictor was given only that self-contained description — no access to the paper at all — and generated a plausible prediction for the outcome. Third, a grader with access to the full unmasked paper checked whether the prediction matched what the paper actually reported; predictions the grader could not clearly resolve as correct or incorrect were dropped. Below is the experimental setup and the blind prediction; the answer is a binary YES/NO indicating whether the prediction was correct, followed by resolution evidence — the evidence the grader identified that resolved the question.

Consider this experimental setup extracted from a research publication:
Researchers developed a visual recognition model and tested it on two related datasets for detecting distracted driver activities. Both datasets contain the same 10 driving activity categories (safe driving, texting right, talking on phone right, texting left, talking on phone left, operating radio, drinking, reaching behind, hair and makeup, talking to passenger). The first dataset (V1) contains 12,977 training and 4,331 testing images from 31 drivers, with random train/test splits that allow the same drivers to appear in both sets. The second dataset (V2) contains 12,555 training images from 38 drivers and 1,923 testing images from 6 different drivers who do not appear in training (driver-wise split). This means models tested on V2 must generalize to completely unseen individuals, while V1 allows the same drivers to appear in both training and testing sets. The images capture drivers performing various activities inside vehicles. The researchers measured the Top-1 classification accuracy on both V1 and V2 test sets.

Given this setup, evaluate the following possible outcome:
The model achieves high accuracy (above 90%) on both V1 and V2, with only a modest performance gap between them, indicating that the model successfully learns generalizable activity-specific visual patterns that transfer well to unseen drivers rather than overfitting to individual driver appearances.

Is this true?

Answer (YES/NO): YES